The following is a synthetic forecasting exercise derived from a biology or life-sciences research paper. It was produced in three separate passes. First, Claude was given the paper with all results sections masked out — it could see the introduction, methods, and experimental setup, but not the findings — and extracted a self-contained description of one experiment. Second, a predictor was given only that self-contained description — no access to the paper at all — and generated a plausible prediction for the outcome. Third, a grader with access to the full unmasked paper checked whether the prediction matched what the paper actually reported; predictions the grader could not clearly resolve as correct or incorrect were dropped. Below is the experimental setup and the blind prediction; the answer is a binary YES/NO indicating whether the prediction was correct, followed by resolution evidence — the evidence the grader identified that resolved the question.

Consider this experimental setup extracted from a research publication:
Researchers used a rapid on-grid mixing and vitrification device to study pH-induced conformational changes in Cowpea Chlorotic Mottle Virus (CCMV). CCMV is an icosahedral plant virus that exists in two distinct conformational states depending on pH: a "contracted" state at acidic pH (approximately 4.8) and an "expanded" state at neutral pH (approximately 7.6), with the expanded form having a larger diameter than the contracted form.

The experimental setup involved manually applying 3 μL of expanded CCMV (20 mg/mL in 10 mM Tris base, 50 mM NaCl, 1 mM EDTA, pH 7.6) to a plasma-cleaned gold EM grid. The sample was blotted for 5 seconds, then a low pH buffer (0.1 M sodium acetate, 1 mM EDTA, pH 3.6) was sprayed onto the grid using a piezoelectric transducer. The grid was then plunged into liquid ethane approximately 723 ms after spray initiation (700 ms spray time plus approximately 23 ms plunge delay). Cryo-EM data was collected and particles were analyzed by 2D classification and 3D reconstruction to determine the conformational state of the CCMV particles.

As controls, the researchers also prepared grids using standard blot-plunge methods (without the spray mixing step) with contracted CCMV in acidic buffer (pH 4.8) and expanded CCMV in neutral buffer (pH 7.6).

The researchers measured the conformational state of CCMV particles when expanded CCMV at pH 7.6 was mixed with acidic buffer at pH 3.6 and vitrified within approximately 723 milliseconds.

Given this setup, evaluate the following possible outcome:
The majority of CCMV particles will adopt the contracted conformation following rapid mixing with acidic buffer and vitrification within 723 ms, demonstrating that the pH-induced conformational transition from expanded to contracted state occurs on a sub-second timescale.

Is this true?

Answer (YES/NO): YES